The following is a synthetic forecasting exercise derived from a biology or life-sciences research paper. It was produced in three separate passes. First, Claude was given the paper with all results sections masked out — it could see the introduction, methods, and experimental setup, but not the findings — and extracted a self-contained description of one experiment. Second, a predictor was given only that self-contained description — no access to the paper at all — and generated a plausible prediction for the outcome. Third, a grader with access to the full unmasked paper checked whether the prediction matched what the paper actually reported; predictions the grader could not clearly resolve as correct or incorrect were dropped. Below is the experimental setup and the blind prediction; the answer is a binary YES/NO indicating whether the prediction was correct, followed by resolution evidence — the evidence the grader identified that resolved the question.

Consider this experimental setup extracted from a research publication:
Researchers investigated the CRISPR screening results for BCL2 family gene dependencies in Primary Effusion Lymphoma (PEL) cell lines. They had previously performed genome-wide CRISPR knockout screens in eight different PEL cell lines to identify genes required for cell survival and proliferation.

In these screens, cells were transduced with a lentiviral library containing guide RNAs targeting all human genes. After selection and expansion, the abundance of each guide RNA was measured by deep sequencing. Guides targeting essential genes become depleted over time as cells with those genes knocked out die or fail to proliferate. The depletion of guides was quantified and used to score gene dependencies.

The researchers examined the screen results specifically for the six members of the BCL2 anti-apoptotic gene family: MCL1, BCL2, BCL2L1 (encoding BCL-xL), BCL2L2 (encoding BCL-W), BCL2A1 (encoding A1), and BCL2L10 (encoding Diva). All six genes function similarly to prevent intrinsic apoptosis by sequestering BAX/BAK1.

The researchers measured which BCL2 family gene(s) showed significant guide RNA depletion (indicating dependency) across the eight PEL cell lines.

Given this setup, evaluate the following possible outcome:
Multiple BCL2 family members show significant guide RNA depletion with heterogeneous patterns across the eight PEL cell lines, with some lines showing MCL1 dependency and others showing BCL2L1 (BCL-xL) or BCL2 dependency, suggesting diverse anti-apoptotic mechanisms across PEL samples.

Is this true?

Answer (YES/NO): NO